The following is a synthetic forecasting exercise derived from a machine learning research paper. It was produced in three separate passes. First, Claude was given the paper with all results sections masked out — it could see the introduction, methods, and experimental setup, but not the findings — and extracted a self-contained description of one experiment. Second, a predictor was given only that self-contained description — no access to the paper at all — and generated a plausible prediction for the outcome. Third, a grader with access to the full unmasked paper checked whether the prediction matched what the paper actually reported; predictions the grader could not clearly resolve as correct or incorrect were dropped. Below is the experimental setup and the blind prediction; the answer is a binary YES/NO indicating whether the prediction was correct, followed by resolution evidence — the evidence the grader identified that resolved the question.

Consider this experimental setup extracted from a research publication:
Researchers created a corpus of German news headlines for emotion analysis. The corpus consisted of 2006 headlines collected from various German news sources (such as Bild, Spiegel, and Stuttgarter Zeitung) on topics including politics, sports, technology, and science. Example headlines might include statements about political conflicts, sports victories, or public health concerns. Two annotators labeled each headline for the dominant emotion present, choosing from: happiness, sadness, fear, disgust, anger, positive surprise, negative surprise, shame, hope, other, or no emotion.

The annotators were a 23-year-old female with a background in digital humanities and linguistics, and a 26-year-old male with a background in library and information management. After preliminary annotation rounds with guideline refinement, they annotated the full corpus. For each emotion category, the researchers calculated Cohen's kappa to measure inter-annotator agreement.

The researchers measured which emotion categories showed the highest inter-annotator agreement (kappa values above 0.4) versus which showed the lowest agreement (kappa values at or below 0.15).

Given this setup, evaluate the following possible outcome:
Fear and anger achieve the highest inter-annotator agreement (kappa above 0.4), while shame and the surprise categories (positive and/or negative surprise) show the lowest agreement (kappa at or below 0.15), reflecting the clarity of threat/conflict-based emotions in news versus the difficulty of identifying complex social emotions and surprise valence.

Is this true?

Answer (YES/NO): NO